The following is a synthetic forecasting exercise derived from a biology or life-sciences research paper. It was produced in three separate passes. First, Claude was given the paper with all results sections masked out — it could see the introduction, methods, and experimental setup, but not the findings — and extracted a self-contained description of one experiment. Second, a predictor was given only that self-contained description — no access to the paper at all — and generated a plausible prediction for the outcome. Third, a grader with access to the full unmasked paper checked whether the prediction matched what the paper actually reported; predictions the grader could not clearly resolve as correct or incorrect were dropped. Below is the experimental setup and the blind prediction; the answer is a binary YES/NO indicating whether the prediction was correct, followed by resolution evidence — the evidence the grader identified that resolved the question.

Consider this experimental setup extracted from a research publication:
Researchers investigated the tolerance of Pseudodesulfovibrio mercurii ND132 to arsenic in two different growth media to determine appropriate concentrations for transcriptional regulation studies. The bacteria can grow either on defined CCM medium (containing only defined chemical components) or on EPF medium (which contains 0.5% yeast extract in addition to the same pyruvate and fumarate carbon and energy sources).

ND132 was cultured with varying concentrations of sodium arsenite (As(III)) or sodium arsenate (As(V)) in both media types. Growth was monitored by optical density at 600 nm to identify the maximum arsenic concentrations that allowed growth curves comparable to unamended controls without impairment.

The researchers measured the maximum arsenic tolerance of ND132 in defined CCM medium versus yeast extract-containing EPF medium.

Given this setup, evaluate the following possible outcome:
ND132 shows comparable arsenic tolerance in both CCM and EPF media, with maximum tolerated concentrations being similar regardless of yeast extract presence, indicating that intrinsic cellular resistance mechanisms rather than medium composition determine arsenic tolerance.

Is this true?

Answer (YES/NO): NO